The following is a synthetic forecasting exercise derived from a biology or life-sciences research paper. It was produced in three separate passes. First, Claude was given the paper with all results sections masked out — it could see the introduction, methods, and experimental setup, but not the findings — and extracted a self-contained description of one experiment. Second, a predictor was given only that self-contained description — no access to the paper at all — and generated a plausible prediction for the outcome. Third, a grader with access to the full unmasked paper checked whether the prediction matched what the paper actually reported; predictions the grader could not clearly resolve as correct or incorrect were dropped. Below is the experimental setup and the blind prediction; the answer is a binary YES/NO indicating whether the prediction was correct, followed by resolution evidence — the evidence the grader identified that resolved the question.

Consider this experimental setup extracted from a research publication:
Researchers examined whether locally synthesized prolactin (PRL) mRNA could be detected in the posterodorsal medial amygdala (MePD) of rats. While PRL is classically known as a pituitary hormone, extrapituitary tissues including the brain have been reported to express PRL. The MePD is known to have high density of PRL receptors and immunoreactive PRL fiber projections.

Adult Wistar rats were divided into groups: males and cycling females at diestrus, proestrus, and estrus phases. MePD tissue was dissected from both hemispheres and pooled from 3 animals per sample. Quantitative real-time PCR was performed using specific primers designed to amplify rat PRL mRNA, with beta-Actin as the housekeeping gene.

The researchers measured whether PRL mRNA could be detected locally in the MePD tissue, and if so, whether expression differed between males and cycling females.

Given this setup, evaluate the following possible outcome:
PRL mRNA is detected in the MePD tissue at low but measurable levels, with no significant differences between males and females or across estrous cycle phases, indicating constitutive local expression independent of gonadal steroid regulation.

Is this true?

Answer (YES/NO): NO